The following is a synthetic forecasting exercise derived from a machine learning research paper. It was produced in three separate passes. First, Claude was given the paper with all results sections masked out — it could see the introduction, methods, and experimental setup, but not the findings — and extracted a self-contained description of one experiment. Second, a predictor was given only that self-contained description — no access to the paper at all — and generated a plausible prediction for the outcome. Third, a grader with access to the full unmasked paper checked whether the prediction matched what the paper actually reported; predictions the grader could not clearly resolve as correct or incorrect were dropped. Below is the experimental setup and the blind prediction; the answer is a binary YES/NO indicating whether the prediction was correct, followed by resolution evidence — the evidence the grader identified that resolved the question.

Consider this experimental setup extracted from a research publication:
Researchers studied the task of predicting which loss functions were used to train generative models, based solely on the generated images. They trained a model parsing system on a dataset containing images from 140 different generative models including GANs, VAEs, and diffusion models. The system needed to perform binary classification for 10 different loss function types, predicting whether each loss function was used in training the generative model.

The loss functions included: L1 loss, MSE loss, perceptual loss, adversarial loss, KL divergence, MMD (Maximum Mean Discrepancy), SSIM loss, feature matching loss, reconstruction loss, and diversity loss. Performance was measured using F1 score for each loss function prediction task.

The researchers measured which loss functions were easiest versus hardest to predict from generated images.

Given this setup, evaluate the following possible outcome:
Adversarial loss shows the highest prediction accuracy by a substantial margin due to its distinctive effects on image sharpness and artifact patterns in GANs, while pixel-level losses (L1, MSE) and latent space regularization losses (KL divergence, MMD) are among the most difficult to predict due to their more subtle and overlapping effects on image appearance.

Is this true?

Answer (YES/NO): NO